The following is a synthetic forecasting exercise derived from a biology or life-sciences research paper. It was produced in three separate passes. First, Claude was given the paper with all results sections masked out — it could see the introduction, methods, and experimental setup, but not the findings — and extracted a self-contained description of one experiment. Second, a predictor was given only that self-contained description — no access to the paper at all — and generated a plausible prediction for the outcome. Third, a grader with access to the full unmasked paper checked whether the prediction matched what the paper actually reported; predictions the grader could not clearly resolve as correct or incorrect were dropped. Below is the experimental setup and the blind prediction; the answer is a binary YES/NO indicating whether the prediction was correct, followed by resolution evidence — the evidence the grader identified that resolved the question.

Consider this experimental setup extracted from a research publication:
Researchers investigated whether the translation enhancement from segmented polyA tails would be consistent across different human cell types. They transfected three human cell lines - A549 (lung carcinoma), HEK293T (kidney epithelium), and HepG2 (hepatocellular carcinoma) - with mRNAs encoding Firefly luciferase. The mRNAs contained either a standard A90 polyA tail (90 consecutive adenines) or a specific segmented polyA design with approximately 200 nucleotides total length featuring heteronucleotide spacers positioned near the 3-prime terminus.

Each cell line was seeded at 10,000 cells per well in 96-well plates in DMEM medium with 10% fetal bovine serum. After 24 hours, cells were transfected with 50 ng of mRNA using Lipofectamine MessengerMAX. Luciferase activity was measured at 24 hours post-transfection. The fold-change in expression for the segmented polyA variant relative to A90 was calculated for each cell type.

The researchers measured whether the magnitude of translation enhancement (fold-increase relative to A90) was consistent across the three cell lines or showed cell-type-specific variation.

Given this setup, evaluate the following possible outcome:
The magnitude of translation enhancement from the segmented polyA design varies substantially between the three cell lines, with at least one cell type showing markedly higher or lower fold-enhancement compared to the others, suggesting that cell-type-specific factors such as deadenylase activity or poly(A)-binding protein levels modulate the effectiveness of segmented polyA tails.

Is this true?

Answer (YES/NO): NO